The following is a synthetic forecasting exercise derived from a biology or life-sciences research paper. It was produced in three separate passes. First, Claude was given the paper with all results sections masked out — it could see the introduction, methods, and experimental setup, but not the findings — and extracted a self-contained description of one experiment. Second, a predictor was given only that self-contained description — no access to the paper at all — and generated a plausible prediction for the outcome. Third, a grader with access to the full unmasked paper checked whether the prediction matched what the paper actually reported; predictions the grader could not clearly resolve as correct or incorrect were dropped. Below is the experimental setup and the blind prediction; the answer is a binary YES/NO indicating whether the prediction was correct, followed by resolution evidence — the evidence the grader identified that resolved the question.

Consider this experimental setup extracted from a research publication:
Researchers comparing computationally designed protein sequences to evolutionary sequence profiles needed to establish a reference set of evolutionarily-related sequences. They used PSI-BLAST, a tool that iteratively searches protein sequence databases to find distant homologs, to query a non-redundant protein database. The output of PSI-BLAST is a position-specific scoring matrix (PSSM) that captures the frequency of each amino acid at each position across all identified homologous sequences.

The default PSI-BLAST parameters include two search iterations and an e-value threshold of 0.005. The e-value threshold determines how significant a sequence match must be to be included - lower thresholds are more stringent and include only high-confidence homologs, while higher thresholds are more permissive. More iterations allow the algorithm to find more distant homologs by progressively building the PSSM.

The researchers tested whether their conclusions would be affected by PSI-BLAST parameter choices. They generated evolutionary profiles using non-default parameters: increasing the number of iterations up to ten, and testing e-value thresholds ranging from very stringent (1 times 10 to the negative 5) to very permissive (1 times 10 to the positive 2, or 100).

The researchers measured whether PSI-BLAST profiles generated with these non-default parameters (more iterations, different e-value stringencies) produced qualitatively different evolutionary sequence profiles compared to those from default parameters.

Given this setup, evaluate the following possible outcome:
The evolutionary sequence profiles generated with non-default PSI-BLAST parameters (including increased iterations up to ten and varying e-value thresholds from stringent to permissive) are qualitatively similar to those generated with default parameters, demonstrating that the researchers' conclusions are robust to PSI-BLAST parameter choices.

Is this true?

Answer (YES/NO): YES